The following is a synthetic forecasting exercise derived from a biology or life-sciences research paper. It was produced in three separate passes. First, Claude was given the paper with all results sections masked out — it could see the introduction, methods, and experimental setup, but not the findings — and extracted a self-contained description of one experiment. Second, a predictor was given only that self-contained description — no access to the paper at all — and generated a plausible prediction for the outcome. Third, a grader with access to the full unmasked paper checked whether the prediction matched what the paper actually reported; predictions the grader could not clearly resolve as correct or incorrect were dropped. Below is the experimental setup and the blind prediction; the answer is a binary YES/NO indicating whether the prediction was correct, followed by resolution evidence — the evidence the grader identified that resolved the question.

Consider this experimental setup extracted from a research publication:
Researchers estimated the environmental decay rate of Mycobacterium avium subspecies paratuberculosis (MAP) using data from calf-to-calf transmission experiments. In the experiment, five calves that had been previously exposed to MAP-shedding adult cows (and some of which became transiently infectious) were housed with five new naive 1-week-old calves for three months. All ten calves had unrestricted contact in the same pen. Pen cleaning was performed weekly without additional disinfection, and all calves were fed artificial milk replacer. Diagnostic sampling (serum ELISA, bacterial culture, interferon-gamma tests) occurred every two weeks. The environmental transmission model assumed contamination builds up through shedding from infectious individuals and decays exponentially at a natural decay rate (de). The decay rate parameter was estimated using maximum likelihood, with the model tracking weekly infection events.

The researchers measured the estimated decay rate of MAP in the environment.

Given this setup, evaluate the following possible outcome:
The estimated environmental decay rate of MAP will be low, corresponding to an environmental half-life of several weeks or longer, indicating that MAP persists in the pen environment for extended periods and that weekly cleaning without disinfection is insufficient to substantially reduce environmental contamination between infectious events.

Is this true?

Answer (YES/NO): NO